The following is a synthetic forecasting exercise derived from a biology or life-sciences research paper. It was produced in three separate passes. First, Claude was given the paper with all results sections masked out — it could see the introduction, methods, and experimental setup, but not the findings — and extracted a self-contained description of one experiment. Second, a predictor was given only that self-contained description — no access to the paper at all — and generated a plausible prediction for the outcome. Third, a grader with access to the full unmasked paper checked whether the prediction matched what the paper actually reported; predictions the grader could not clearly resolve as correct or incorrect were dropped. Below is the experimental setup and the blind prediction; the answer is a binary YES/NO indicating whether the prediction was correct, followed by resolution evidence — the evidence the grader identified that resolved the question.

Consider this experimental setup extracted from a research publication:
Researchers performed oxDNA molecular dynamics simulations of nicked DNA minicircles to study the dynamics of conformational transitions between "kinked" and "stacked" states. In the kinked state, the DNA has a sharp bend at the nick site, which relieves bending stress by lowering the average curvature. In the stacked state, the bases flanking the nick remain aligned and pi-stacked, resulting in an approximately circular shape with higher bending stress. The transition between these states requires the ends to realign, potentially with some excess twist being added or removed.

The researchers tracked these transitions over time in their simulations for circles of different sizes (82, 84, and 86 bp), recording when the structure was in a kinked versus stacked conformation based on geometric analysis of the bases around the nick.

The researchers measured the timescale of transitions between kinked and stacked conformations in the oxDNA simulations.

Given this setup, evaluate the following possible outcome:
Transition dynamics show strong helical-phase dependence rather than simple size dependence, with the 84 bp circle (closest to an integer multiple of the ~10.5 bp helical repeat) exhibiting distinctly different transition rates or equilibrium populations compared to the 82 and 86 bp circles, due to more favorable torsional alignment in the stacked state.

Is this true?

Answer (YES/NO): YES